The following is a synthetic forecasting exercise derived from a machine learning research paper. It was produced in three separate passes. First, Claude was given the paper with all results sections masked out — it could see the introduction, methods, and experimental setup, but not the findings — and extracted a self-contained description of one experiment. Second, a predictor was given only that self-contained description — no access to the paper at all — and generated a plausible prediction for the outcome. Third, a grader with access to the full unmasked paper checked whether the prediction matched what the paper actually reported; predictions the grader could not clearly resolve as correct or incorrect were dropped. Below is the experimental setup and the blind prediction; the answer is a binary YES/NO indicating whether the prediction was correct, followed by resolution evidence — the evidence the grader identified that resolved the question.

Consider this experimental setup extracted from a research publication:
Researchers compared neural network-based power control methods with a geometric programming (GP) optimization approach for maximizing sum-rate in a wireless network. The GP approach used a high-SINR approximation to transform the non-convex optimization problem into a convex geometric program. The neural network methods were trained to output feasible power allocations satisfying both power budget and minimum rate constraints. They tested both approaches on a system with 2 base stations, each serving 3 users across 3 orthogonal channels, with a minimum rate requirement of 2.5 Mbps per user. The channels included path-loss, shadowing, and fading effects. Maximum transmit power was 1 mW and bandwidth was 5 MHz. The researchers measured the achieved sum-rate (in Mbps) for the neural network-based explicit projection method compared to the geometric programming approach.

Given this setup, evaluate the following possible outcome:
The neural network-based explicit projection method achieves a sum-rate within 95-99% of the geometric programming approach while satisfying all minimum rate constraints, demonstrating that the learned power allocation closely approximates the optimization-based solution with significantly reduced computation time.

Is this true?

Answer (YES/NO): NO